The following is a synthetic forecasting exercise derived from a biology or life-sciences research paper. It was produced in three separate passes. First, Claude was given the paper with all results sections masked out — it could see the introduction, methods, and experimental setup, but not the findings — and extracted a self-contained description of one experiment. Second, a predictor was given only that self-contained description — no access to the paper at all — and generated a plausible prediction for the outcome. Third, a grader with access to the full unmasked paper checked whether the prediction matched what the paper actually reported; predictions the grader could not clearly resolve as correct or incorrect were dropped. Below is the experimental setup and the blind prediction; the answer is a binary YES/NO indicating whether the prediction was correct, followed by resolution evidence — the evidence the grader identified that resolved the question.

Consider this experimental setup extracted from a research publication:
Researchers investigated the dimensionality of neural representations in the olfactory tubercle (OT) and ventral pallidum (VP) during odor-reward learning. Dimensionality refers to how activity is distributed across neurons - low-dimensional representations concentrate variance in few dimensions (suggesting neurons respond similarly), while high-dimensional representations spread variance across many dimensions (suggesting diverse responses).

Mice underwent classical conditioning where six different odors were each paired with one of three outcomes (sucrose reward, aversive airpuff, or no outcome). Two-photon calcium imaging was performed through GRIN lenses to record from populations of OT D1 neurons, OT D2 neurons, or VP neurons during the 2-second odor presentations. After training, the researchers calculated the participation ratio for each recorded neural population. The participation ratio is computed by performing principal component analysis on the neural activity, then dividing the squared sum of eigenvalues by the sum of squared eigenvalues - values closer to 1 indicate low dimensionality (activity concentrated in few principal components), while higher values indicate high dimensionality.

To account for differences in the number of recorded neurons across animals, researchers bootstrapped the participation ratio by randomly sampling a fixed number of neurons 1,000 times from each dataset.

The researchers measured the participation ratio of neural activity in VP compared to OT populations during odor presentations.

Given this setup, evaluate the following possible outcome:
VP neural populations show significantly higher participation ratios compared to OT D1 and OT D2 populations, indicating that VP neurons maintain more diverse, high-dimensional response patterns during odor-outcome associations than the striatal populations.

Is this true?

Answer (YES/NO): NO